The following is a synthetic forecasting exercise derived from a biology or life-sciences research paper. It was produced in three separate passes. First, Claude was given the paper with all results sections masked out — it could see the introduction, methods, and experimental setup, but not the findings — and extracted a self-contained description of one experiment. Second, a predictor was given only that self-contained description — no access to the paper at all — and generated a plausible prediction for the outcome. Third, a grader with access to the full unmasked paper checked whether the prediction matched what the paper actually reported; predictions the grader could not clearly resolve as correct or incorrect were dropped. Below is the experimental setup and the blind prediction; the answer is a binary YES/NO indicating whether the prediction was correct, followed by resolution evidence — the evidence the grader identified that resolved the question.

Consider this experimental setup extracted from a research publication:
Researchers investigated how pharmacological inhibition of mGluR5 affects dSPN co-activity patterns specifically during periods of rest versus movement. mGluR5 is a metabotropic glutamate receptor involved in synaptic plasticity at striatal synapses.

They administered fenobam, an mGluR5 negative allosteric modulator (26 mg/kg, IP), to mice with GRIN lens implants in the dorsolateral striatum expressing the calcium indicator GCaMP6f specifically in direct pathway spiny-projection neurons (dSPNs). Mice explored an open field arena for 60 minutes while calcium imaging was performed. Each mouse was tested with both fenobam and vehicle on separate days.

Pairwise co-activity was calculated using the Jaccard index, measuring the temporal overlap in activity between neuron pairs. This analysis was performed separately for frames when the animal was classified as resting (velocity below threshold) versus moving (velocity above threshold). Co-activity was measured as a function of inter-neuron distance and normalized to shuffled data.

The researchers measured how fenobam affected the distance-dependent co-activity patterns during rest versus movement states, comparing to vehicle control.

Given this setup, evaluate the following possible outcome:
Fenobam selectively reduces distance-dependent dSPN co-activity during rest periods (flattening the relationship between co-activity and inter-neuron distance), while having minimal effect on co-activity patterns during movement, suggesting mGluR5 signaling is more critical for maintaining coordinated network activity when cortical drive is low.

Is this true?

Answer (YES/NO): NO